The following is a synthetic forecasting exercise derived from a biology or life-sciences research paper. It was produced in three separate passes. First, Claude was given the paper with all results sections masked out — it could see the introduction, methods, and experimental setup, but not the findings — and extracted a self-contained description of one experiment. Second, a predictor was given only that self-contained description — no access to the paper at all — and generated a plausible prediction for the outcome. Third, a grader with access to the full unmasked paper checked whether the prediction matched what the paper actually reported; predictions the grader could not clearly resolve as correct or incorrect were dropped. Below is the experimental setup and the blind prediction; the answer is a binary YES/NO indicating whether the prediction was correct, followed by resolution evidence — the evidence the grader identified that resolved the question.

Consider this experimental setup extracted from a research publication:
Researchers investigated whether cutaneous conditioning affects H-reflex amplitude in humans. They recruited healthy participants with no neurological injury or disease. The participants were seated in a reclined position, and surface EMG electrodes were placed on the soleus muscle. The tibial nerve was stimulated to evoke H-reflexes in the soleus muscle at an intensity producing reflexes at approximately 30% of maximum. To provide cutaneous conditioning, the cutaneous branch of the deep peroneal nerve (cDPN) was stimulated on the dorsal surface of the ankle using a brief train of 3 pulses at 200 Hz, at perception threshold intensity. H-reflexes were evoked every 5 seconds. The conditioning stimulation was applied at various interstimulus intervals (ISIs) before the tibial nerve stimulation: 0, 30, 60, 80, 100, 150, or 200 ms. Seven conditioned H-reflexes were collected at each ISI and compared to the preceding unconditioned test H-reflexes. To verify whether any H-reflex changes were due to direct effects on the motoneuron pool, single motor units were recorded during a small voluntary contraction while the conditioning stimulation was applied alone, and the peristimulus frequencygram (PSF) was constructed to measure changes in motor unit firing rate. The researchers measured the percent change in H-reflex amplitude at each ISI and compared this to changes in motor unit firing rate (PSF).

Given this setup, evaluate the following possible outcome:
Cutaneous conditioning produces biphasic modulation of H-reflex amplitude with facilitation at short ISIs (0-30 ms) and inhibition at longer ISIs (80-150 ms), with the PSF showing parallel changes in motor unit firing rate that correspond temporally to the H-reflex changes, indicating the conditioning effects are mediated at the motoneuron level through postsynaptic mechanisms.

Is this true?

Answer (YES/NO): NO